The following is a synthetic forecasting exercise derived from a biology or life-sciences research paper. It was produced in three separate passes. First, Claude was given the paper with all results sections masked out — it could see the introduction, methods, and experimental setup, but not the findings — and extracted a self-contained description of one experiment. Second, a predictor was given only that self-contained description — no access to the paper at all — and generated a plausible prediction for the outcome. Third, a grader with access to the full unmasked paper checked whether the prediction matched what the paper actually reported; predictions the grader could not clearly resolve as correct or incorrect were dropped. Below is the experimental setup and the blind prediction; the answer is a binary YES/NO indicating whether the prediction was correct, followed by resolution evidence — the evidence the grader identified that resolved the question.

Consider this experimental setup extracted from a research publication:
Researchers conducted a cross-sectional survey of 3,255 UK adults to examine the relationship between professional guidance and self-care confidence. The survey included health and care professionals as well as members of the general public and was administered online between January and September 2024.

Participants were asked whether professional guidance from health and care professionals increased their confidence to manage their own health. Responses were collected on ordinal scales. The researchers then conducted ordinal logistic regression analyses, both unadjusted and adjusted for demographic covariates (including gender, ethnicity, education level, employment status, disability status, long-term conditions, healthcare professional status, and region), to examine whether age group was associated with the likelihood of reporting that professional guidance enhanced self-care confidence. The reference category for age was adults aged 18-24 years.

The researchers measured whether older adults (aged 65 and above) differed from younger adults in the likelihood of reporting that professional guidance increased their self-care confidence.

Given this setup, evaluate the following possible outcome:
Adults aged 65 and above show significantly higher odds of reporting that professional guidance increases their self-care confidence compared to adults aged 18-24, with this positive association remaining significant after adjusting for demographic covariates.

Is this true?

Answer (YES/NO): NO